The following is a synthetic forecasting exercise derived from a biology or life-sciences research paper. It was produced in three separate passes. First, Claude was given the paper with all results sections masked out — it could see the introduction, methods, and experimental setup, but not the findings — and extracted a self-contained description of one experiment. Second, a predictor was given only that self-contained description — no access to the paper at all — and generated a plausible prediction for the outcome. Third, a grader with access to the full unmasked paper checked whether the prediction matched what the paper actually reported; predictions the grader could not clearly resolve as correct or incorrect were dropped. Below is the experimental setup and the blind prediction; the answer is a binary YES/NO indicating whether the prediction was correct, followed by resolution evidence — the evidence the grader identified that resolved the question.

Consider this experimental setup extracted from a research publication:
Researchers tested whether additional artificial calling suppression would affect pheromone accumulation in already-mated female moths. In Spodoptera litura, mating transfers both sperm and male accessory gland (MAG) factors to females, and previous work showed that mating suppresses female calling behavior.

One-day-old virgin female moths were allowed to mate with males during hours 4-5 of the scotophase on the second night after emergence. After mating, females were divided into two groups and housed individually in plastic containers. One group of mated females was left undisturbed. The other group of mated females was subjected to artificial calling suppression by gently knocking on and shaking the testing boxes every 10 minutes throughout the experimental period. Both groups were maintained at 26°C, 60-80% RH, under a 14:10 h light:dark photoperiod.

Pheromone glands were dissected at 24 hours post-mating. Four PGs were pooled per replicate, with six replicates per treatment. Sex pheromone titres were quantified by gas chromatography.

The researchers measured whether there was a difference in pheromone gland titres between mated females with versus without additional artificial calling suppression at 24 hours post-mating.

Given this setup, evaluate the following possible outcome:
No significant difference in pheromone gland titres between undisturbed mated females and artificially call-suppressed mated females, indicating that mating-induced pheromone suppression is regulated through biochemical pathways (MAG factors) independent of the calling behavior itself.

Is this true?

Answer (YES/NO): YES